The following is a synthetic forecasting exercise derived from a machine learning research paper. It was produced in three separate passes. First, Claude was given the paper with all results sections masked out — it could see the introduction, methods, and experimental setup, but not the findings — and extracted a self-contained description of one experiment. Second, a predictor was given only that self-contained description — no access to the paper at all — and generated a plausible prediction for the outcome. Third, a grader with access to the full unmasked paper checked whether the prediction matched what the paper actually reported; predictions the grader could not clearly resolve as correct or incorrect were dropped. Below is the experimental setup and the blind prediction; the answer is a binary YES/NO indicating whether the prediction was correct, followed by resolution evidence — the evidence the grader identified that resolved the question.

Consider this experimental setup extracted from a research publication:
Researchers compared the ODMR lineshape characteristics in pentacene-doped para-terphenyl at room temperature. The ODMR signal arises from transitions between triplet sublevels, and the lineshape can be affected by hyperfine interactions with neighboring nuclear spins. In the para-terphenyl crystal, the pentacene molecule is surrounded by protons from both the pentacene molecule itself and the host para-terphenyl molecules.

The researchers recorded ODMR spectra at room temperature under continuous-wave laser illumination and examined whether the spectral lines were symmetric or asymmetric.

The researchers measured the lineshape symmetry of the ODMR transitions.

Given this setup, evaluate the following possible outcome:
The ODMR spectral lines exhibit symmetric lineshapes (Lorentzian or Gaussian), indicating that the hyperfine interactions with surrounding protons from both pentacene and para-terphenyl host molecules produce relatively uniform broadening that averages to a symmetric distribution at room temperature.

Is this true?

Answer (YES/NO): NO